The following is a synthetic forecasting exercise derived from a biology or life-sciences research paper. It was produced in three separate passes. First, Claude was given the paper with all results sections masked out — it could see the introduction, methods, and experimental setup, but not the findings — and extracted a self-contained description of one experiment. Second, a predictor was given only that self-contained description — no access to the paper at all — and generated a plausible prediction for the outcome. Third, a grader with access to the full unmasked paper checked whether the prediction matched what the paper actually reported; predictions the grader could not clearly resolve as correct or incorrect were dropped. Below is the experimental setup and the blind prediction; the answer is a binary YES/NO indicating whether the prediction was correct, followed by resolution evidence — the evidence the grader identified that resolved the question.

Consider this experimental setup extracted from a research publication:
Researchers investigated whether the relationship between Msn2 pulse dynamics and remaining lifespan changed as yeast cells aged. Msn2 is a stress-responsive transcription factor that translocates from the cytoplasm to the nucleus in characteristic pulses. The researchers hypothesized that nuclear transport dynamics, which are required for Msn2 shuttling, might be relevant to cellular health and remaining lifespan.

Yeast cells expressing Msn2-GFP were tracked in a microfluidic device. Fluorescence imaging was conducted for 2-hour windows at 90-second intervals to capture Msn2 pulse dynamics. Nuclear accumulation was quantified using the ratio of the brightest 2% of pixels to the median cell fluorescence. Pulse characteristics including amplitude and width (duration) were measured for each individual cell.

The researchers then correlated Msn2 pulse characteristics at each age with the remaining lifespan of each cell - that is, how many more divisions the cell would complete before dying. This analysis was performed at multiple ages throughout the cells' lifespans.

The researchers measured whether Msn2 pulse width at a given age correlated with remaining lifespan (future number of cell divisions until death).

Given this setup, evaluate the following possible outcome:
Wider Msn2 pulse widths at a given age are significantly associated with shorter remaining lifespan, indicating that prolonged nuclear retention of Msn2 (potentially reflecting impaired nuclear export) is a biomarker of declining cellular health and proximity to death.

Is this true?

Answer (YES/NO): NO